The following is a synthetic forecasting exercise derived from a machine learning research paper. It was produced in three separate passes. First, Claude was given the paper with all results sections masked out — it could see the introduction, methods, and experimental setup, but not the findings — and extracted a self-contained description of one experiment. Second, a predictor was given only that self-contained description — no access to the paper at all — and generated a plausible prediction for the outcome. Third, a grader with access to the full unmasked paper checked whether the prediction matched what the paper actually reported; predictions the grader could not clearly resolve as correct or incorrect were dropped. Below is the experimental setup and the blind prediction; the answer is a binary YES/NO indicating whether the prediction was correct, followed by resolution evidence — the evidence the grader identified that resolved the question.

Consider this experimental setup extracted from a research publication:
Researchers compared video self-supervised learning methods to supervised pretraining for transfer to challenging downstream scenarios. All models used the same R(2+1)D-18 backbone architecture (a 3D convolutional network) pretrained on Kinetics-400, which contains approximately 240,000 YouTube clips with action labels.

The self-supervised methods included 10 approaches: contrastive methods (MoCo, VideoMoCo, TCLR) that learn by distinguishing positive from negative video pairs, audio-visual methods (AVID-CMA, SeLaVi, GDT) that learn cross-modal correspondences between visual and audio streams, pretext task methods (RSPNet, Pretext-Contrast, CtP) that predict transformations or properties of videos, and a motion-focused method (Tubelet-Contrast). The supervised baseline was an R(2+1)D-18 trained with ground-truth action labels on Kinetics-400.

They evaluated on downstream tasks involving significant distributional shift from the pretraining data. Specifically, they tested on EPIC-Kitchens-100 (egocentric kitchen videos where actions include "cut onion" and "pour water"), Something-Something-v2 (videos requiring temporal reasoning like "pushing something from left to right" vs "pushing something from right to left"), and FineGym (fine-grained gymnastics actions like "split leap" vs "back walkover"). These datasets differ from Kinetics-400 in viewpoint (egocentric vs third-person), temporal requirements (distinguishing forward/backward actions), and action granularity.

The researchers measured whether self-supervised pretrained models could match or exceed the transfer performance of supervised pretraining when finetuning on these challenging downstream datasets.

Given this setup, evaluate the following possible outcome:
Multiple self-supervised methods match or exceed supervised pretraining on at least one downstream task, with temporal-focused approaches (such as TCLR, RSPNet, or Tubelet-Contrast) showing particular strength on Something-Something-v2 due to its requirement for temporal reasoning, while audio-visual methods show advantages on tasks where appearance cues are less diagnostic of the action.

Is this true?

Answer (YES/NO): NO